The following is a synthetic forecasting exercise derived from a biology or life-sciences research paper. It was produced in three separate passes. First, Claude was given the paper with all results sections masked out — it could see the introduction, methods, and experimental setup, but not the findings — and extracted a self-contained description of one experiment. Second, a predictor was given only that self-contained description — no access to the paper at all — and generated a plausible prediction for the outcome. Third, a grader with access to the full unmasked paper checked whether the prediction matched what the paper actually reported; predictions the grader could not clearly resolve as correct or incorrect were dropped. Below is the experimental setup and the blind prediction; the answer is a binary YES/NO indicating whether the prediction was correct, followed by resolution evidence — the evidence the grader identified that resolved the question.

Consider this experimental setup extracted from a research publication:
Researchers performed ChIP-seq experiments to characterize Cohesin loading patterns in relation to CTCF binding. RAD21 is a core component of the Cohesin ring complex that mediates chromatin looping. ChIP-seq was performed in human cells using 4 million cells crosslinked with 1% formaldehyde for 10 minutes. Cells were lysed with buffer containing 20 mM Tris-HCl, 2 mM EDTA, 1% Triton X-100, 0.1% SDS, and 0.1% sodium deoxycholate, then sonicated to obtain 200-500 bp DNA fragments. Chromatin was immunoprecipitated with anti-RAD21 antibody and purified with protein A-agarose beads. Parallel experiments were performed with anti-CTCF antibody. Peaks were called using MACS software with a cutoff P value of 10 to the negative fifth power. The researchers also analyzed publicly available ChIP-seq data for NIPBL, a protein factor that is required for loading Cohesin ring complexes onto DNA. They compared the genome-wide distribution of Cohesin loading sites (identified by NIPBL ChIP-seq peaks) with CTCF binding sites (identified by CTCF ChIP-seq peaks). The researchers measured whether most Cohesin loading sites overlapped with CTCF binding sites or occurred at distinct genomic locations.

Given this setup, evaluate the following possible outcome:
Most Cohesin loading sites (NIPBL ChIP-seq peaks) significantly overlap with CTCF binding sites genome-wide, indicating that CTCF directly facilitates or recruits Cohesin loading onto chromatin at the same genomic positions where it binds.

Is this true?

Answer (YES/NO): NO